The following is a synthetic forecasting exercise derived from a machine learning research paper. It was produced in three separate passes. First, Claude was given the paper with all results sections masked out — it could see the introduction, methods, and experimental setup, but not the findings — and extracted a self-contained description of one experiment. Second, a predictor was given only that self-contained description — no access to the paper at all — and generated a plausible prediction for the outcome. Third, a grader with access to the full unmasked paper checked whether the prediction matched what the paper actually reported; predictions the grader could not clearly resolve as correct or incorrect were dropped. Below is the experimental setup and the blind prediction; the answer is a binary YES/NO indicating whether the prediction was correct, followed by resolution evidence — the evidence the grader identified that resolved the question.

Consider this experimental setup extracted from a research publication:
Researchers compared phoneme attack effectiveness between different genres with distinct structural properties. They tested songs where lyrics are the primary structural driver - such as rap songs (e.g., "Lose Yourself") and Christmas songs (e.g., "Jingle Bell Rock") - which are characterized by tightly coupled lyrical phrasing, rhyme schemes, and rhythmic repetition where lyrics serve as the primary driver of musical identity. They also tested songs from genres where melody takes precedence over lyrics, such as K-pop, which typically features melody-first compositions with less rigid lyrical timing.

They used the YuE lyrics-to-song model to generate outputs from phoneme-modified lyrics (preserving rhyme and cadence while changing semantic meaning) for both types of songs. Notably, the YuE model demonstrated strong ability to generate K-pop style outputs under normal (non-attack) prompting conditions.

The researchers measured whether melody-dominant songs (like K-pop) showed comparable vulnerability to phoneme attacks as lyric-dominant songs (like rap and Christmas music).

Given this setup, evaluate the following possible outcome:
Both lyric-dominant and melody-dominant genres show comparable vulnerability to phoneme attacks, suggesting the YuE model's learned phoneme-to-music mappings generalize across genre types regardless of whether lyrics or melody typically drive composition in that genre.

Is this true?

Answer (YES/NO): NO